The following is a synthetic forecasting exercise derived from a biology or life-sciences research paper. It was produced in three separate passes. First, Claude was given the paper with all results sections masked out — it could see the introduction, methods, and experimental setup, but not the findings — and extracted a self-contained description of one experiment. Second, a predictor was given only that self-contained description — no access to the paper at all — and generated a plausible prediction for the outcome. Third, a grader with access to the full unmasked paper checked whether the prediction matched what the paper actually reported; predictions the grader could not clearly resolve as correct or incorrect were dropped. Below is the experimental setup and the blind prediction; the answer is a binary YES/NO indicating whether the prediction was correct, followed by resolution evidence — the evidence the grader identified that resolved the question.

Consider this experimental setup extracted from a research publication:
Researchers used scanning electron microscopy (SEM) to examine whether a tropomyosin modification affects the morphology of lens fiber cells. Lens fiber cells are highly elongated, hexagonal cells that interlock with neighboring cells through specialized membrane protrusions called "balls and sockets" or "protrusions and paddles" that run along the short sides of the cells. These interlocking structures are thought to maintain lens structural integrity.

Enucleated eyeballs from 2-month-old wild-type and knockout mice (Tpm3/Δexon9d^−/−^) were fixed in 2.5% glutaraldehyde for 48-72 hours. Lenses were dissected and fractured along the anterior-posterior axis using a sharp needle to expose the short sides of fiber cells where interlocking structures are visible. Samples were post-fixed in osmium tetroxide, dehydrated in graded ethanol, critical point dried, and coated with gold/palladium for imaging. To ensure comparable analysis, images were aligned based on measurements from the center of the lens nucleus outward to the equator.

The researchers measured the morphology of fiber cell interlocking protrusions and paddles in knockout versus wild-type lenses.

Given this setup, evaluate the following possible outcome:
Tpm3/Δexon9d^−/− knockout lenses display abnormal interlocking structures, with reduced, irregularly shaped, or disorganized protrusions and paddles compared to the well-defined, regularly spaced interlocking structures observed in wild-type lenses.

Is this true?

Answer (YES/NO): NO